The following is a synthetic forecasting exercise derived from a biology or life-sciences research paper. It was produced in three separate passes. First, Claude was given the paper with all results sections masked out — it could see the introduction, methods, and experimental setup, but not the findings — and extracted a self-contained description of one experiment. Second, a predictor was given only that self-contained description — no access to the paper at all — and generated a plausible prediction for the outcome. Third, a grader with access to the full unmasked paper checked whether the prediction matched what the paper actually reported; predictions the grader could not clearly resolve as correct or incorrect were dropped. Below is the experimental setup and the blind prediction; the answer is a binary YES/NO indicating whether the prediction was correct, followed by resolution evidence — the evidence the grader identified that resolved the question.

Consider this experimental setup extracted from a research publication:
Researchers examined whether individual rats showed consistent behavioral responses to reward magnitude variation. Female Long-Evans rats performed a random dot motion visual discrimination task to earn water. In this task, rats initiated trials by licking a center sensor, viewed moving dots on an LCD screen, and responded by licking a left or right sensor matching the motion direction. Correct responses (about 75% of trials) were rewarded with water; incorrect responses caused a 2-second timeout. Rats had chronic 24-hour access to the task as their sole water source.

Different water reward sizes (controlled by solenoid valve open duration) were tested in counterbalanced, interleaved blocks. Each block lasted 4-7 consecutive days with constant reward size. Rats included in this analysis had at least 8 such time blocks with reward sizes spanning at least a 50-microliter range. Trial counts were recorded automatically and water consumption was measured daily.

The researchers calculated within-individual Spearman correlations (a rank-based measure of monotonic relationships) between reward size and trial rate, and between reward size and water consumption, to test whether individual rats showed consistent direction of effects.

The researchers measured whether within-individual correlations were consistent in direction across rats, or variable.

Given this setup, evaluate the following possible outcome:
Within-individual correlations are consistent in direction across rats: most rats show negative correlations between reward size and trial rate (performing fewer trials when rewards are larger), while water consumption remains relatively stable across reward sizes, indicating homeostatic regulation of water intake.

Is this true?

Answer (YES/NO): NO